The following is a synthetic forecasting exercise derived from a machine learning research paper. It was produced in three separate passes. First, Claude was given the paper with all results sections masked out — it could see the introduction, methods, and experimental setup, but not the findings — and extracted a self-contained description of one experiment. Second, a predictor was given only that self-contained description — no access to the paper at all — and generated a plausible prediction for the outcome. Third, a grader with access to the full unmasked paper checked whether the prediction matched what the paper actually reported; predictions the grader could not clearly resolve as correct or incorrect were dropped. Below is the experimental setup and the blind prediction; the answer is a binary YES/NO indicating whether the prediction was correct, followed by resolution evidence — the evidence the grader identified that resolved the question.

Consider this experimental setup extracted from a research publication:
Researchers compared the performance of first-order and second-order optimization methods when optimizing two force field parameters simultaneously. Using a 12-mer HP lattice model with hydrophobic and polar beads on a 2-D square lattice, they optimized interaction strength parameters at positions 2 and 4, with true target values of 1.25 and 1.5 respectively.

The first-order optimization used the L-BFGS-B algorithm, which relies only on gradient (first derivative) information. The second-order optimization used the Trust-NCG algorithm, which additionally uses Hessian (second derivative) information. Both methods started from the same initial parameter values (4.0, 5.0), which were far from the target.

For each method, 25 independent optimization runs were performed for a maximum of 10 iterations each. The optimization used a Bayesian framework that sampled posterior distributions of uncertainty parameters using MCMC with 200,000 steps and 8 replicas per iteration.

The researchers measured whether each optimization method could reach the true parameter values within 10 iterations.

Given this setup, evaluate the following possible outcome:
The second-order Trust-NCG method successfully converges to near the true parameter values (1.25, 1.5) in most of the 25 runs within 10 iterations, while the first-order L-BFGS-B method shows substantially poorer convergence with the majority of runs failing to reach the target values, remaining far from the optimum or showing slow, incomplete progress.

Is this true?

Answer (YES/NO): YES